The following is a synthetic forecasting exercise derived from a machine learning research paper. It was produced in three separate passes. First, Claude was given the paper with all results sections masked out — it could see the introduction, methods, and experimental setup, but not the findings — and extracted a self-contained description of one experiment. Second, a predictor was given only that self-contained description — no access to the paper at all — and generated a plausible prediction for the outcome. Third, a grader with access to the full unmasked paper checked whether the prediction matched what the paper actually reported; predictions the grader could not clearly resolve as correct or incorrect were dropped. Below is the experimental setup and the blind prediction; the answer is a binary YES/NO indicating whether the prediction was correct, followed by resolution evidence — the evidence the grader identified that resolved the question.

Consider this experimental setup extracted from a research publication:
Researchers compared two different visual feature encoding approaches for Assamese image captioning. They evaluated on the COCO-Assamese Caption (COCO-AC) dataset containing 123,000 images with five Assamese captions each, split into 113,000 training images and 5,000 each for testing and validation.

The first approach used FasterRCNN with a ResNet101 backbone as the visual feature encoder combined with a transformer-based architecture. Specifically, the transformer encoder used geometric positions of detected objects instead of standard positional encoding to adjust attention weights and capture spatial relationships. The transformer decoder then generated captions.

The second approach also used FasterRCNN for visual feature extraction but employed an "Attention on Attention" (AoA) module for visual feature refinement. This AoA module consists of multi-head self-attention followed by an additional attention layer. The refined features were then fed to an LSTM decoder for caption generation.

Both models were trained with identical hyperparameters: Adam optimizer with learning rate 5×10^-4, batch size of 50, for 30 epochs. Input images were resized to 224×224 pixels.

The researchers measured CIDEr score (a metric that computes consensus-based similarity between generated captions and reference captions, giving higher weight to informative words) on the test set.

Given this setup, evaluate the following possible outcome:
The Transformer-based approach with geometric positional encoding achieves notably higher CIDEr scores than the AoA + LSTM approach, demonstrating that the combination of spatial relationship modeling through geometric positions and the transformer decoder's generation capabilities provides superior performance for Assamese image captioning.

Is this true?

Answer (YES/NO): NO